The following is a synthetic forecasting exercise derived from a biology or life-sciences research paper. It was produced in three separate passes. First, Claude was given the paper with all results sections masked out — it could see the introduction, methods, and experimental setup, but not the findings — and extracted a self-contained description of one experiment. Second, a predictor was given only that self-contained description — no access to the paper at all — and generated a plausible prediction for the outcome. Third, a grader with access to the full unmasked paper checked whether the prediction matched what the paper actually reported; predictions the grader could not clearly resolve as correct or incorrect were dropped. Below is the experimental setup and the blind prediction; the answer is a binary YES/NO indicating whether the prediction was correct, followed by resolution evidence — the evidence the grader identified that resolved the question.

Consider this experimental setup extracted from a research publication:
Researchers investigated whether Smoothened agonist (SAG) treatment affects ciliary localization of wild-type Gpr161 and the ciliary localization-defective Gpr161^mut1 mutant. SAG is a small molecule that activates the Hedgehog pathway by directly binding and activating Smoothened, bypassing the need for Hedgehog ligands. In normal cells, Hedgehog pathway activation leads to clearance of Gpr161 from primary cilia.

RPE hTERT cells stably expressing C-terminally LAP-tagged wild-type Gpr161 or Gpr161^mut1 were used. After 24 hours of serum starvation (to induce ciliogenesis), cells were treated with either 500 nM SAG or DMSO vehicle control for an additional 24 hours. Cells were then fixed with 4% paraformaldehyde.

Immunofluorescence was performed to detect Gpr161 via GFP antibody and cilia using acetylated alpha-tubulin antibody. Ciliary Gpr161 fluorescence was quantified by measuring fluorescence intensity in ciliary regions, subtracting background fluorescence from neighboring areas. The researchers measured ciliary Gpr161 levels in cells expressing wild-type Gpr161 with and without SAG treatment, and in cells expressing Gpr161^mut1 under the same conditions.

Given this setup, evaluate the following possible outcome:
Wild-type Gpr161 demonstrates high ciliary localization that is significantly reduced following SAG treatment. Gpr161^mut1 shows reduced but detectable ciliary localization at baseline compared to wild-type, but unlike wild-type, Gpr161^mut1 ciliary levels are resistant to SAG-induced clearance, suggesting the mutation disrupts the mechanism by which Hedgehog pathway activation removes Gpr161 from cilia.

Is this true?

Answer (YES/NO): NO